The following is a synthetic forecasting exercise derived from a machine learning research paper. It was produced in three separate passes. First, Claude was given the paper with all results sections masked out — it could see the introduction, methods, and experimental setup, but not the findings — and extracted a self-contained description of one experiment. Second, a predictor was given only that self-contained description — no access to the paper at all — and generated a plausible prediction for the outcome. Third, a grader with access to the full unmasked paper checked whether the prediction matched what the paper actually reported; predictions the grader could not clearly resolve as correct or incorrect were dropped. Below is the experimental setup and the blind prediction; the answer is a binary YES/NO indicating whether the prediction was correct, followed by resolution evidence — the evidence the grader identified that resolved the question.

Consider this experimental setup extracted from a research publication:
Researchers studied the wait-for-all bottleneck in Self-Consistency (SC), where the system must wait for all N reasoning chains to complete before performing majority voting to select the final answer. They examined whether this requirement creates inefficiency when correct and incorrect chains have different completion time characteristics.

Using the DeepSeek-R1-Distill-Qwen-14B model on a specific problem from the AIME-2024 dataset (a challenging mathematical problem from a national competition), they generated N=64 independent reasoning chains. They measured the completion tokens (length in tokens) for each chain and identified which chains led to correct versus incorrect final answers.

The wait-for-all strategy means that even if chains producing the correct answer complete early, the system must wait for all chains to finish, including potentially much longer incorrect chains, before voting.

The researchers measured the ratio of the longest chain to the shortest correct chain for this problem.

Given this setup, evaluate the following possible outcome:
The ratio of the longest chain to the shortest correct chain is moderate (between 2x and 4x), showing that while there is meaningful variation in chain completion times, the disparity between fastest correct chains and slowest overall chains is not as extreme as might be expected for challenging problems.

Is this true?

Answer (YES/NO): NO